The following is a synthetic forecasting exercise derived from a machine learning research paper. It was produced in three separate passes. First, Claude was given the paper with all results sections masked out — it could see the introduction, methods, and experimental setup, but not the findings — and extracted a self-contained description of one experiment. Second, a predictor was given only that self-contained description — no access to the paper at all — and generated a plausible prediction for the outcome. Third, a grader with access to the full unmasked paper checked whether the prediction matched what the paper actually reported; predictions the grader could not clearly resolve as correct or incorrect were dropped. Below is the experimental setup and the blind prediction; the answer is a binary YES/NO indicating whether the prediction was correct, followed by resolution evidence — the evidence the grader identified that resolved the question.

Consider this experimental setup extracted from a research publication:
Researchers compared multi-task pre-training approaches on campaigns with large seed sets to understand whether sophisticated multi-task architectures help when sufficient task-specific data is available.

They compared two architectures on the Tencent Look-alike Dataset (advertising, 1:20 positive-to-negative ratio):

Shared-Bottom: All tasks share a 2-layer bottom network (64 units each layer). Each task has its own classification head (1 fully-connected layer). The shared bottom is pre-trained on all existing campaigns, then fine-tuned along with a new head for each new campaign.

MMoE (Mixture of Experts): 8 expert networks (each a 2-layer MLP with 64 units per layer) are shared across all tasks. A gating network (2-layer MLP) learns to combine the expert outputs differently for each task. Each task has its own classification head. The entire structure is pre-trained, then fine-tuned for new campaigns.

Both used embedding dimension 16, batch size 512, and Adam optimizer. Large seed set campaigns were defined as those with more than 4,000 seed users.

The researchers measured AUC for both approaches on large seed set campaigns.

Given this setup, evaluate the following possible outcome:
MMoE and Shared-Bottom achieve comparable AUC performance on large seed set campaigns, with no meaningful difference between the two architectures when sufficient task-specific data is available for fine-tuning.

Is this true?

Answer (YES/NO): YES